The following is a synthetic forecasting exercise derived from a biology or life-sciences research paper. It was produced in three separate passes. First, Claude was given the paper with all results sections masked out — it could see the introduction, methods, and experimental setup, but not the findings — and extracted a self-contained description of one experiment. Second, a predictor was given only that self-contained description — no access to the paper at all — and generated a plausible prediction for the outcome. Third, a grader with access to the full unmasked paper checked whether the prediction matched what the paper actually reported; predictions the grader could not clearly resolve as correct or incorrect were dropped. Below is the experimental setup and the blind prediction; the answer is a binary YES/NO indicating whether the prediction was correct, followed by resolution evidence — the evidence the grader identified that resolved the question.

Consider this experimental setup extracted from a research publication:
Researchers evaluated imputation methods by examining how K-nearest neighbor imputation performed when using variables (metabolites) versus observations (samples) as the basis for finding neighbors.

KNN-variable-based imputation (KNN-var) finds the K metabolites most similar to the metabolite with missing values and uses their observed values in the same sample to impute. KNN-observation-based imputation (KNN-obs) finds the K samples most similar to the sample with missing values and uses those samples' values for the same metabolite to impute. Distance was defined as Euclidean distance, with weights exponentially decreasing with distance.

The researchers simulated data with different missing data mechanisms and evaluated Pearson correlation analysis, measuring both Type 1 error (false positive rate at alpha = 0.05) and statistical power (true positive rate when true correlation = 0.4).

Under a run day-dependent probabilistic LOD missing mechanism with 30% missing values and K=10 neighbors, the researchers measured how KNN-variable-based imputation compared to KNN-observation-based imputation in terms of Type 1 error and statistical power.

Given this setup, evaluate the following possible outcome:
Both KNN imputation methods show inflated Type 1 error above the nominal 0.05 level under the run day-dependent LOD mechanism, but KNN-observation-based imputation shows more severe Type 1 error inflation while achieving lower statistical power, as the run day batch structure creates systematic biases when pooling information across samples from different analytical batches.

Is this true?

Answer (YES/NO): NO